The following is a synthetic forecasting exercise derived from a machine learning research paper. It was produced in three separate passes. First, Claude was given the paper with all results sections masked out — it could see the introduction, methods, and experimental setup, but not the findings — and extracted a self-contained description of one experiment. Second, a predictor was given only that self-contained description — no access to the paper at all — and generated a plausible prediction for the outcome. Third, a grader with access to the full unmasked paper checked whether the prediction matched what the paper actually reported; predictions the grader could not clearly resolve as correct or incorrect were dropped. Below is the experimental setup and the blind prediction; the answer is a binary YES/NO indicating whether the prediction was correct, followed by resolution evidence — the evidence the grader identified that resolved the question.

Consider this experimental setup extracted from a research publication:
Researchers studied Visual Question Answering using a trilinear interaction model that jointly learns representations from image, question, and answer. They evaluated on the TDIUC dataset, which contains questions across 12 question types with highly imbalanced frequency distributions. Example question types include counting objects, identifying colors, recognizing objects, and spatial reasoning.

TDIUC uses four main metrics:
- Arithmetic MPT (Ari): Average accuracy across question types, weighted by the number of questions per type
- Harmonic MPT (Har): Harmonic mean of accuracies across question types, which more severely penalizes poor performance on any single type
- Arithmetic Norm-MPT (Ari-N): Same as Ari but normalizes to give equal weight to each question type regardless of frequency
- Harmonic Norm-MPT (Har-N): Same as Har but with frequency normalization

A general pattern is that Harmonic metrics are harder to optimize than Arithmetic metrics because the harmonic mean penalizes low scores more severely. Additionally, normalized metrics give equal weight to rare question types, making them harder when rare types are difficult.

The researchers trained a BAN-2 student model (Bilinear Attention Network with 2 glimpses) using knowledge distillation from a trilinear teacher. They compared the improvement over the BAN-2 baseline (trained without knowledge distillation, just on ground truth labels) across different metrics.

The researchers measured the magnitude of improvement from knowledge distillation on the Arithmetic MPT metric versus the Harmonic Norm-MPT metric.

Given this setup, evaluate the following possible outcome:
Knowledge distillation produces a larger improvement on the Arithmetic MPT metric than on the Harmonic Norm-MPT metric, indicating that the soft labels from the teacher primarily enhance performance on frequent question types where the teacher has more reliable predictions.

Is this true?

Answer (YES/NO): NO